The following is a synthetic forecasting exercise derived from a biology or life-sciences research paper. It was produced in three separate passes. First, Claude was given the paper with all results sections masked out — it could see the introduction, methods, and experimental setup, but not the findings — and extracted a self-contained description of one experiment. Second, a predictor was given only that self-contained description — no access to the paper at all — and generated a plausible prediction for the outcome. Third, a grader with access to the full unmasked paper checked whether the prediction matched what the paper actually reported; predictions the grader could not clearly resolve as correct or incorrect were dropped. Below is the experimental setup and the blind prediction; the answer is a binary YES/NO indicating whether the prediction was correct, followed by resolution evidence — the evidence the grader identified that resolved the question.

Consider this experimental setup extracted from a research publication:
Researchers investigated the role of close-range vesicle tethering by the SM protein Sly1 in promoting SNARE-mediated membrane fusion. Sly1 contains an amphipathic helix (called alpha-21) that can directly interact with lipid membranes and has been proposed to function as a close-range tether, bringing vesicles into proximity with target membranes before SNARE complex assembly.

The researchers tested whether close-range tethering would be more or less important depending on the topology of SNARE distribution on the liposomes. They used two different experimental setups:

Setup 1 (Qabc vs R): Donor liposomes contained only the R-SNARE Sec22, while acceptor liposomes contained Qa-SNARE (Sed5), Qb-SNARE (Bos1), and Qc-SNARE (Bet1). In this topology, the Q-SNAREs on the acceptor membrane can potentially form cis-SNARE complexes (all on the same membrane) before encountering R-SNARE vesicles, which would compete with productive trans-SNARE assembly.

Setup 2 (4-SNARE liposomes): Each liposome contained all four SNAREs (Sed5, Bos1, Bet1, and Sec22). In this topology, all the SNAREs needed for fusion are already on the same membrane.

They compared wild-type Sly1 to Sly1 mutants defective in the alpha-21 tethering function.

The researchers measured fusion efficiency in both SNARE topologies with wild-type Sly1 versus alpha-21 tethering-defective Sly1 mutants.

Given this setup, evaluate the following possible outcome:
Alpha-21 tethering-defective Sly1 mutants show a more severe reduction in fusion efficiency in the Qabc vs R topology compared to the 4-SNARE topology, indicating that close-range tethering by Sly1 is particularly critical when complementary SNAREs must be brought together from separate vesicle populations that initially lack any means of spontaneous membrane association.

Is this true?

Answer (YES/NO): NO